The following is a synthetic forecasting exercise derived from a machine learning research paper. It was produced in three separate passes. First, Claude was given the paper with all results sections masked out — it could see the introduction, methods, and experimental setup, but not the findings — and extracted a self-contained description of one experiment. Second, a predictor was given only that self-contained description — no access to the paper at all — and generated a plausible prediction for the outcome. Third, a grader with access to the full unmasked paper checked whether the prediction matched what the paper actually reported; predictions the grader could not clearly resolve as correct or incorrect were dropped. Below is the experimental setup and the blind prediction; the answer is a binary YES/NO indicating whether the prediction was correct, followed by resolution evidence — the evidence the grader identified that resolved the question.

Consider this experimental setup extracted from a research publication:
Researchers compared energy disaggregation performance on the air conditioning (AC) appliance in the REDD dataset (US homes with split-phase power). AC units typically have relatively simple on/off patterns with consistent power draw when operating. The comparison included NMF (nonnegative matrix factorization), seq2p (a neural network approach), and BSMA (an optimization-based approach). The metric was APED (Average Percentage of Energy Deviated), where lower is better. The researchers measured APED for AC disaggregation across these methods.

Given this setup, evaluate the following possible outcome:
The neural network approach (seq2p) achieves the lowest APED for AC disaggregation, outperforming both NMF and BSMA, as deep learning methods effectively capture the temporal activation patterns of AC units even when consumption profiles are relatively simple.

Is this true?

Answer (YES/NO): NO